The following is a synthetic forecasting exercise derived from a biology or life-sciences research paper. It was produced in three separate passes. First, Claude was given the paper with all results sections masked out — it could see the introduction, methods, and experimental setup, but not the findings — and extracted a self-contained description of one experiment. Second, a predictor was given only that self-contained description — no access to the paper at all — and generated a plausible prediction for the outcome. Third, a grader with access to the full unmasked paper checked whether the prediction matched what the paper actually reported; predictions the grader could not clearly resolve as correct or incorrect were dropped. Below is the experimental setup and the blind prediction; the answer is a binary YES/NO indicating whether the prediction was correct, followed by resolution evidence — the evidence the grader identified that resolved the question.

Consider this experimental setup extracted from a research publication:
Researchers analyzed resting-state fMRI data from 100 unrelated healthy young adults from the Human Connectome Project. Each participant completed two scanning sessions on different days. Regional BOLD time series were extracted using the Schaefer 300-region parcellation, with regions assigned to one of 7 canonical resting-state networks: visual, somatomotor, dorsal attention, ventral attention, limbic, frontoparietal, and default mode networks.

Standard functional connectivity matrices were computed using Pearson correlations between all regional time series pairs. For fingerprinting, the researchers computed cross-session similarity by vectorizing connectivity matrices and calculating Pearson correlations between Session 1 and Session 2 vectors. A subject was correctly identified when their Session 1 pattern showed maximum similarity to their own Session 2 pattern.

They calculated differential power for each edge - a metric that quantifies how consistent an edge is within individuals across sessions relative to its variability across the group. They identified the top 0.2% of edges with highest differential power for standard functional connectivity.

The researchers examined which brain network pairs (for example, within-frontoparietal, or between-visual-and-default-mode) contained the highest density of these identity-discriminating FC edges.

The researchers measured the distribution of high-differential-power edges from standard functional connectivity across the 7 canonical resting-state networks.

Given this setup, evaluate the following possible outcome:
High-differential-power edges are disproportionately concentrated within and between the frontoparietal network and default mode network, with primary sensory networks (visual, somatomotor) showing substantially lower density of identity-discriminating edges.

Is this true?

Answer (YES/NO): NO